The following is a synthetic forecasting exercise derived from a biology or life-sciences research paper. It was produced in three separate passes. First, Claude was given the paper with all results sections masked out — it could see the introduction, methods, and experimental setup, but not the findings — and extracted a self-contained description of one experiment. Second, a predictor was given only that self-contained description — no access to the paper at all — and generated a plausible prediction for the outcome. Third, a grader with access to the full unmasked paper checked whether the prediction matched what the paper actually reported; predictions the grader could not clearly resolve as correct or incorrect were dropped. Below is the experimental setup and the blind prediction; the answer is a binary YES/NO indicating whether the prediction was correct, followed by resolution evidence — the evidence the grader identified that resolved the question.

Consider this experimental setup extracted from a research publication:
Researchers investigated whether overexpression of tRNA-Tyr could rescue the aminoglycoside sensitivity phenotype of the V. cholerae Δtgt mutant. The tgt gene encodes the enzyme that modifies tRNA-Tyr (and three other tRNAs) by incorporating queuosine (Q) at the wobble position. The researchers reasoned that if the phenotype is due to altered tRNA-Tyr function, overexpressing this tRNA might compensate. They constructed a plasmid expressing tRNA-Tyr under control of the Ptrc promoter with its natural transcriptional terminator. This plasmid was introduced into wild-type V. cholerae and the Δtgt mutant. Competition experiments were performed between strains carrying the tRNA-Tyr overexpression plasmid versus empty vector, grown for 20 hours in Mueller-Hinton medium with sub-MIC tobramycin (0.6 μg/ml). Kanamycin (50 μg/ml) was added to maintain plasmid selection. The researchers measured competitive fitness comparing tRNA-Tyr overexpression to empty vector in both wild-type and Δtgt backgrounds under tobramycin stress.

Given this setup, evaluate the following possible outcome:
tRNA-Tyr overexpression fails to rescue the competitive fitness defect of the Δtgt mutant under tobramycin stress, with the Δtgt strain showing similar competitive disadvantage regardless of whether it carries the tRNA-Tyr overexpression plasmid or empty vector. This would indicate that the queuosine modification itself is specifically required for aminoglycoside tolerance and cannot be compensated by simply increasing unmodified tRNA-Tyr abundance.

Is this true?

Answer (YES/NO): NO